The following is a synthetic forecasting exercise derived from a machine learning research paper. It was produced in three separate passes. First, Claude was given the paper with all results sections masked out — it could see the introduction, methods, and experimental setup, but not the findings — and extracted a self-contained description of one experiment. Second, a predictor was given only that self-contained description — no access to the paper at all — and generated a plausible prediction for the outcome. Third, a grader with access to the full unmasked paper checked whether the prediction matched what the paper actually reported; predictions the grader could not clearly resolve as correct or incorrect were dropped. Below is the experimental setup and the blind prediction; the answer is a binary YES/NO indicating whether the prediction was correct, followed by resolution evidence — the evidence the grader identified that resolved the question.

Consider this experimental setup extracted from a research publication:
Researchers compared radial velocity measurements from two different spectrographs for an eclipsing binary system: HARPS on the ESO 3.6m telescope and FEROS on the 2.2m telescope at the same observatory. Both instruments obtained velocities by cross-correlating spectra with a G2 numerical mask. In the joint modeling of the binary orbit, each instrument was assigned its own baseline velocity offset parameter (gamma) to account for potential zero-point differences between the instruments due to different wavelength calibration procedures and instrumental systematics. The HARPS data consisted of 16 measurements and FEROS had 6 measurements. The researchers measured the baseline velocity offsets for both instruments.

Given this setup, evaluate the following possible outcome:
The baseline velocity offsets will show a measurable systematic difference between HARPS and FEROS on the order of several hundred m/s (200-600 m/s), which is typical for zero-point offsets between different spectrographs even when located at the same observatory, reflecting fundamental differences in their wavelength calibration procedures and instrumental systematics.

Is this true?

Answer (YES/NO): NO